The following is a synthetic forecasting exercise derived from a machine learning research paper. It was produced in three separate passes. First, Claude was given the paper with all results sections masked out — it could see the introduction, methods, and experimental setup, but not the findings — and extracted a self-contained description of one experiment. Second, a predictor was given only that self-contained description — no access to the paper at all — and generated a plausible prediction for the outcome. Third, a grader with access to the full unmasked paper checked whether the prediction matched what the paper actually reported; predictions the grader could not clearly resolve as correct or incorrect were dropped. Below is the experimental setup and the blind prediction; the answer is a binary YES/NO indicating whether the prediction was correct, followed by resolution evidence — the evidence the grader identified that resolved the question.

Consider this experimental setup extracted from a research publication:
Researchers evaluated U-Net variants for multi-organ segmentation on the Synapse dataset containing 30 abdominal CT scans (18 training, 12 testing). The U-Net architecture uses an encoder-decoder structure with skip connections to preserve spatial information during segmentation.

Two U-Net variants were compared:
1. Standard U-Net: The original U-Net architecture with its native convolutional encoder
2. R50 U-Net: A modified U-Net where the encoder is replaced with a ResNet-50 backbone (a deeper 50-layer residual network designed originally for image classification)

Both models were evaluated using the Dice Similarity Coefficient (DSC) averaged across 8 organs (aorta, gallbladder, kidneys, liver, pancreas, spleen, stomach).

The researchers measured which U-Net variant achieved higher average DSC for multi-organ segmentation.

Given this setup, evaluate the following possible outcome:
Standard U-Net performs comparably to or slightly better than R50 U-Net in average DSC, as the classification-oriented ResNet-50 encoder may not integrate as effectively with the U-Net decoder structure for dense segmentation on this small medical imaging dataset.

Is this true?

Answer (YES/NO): YES